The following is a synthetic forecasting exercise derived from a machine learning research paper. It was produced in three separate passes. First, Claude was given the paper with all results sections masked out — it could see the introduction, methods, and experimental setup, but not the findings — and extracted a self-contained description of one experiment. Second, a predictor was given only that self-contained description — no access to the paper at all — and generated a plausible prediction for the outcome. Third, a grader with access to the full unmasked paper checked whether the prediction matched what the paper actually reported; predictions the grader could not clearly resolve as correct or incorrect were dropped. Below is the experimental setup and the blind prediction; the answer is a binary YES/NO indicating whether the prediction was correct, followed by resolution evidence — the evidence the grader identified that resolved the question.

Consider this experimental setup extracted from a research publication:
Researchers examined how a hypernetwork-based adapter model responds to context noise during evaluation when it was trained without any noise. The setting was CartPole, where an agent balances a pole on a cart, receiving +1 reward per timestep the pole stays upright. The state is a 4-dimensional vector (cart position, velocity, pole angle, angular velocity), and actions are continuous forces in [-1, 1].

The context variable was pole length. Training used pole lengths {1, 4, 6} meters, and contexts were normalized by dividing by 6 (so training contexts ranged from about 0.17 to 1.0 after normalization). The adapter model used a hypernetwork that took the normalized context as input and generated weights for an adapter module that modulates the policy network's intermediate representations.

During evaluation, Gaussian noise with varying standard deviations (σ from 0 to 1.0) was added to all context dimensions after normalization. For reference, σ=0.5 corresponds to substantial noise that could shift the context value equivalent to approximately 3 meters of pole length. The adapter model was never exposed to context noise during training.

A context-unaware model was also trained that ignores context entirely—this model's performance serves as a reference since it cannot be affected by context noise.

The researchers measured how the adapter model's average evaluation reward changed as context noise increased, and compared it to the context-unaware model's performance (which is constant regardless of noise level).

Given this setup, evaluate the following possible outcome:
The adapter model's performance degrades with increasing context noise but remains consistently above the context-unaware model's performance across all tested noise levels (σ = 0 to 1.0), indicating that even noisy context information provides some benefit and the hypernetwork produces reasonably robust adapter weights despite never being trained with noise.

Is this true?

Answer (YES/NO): NO